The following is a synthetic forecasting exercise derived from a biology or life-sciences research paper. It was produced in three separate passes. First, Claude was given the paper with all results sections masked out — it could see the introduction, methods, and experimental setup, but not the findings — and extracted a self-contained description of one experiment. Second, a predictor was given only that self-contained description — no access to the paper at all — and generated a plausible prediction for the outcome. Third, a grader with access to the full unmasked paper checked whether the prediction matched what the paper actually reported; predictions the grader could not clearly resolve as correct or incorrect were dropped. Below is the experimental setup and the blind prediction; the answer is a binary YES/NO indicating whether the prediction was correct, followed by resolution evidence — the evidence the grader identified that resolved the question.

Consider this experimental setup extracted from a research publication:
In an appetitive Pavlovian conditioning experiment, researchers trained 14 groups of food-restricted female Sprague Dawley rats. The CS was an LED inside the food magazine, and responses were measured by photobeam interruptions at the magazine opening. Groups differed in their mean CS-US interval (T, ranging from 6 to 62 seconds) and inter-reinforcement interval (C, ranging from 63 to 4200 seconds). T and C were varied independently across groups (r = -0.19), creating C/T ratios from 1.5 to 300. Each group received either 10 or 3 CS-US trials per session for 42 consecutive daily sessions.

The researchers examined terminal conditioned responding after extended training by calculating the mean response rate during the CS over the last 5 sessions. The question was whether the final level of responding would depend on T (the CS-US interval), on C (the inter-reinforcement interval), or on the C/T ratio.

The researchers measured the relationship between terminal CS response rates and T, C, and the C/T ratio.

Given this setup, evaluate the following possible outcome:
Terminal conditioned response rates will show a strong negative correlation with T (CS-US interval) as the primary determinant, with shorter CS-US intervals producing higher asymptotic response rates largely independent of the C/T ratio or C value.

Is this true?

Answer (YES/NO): NO